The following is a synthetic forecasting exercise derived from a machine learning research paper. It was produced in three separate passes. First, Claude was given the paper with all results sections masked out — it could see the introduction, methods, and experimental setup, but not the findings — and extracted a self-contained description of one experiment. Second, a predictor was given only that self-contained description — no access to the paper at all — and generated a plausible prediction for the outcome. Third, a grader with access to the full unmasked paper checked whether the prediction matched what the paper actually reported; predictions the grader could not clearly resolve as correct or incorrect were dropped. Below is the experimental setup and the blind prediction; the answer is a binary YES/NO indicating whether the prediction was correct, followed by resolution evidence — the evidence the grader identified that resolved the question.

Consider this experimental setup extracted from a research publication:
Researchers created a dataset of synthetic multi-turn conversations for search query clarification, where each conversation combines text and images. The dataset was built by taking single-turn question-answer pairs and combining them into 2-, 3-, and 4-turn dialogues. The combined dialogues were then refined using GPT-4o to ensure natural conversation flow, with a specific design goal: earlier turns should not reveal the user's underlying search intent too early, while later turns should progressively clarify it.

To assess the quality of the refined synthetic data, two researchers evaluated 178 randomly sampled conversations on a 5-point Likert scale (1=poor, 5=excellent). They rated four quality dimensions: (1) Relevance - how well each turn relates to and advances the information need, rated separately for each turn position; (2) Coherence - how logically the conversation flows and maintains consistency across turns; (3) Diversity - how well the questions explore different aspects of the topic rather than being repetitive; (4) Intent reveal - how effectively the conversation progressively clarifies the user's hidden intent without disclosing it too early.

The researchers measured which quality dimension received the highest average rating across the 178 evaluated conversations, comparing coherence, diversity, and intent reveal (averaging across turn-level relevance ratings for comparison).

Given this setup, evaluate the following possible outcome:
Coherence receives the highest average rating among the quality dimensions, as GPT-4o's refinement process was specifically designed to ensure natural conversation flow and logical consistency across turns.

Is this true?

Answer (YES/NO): NO